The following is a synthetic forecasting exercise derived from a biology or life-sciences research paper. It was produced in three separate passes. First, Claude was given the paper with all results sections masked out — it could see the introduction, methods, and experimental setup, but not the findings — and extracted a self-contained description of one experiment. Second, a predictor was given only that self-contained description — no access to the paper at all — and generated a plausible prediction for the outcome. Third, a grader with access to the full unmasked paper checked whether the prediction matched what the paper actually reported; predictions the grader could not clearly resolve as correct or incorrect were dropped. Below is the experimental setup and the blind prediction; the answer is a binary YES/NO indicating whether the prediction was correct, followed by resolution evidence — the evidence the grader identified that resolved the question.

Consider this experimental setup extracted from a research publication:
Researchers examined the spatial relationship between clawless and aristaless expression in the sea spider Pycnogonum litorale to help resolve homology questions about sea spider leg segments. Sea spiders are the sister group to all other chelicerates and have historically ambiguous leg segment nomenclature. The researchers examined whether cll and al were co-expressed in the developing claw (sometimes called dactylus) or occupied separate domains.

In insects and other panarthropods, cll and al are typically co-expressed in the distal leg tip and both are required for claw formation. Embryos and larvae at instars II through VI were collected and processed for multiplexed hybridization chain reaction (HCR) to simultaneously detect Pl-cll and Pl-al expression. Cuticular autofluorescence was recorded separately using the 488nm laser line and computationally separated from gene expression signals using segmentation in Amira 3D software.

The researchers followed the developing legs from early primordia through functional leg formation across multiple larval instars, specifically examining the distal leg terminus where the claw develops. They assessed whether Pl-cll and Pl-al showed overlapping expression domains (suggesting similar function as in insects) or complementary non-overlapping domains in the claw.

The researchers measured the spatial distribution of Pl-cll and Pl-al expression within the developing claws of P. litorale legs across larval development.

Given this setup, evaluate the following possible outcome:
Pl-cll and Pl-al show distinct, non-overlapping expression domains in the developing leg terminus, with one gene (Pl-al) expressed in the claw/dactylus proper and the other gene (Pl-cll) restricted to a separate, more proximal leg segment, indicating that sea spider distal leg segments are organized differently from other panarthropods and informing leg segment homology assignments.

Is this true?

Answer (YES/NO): NO